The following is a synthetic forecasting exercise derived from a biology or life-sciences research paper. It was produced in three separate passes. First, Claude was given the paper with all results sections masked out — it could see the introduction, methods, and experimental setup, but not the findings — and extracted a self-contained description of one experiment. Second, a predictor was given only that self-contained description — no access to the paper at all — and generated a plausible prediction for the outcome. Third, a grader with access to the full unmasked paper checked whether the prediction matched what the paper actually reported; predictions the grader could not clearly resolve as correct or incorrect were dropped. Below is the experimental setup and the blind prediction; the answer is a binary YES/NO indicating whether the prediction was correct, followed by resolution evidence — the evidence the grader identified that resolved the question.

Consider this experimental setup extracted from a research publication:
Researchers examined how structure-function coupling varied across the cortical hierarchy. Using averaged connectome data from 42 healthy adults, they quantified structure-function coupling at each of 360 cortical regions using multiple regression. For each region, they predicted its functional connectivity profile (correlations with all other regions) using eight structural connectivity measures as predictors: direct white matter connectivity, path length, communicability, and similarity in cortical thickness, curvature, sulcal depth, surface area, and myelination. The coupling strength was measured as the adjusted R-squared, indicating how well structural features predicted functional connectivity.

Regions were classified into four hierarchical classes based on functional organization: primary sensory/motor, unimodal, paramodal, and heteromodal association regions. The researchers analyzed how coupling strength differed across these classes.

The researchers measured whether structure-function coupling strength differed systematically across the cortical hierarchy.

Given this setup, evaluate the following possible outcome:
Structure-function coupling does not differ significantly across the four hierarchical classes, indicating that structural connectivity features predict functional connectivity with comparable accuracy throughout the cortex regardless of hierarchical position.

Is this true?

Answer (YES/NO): NO